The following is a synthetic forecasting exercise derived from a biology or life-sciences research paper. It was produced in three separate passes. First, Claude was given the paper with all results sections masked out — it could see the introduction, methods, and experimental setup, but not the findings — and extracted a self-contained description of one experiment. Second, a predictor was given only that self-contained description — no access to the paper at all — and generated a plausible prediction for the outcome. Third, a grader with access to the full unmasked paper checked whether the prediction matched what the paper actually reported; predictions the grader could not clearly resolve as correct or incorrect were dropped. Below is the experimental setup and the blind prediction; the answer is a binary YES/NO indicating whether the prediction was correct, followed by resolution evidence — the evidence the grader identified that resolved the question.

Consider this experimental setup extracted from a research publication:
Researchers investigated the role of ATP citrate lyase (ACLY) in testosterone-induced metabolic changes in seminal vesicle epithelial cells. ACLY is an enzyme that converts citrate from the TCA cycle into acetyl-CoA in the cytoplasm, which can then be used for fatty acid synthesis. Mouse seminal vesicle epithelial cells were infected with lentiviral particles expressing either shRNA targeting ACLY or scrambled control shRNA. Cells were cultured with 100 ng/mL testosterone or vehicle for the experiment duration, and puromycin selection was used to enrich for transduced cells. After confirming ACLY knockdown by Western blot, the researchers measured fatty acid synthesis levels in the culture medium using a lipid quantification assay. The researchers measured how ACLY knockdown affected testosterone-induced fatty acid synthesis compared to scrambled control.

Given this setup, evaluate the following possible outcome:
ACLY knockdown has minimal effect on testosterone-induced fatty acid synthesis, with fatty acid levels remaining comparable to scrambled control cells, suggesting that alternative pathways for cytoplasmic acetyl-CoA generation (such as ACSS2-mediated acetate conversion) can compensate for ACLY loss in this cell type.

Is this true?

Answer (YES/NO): NO